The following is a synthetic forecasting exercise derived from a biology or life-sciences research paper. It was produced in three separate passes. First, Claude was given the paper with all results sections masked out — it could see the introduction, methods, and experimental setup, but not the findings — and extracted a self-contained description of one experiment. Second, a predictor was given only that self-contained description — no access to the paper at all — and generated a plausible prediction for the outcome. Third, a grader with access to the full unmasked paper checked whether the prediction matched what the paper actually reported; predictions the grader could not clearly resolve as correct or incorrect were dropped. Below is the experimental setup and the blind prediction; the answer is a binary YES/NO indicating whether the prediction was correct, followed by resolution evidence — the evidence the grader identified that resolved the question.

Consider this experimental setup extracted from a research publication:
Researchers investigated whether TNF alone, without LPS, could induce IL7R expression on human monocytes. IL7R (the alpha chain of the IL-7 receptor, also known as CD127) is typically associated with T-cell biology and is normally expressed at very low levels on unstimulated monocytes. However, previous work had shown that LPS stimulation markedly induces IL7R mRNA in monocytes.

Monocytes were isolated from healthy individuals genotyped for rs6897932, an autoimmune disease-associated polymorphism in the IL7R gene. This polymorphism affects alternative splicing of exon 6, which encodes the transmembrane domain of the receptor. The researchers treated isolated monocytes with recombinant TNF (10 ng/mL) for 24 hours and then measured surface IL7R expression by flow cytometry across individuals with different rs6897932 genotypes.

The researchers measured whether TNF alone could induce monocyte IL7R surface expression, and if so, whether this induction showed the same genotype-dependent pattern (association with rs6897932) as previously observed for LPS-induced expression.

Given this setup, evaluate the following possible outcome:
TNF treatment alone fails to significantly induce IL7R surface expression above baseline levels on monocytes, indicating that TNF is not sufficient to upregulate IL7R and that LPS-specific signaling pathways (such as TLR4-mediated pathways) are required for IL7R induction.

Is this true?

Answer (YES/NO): NO